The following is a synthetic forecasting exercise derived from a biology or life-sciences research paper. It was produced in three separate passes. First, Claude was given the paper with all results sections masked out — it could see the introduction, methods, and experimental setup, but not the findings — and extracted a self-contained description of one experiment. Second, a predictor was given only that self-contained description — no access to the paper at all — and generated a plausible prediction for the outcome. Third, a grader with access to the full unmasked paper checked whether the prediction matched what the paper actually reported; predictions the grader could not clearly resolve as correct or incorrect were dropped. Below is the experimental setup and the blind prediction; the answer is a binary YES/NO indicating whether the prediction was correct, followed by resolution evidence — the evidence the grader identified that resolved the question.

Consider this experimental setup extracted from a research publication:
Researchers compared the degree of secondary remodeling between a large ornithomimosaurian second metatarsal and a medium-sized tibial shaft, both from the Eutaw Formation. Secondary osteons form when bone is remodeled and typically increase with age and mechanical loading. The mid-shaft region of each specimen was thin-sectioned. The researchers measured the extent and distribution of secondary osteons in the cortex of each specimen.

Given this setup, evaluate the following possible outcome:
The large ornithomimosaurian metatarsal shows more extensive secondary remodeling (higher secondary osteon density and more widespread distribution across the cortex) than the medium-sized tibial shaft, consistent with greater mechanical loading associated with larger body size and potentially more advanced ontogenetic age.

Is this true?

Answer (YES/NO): YES